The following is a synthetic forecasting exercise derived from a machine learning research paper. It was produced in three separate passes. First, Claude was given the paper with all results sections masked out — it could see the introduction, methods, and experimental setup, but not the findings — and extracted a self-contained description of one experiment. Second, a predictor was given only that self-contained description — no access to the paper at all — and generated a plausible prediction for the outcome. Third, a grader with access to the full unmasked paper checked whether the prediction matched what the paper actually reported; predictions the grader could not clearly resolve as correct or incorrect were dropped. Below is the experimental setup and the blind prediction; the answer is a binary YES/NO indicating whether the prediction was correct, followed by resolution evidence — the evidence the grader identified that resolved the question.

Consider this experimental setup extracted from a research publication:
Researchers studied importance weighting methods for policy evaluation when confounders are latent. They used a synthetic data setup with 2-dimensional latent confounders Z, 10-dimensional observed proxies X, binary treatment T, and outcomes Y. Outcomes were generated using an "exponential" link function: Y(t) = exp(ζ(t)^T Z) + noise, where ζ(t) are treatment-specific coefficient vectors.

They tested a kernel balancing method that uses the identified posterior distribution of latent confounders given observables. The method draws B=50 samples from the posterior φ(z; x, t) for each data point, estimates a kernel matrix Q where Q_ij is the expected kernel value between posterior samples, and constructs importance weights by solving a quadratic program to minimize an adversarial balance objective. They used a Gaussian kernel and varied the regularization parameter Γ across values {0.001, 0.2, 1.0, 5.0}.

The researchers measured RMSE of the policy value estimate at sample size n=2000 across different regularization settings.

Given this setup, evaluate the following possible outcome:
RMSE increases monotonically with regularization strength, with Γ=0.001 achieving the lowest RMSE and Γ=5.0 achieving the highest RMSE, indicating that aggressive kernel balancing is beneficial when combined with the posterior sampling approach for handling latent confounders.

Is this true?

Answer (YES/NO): NO